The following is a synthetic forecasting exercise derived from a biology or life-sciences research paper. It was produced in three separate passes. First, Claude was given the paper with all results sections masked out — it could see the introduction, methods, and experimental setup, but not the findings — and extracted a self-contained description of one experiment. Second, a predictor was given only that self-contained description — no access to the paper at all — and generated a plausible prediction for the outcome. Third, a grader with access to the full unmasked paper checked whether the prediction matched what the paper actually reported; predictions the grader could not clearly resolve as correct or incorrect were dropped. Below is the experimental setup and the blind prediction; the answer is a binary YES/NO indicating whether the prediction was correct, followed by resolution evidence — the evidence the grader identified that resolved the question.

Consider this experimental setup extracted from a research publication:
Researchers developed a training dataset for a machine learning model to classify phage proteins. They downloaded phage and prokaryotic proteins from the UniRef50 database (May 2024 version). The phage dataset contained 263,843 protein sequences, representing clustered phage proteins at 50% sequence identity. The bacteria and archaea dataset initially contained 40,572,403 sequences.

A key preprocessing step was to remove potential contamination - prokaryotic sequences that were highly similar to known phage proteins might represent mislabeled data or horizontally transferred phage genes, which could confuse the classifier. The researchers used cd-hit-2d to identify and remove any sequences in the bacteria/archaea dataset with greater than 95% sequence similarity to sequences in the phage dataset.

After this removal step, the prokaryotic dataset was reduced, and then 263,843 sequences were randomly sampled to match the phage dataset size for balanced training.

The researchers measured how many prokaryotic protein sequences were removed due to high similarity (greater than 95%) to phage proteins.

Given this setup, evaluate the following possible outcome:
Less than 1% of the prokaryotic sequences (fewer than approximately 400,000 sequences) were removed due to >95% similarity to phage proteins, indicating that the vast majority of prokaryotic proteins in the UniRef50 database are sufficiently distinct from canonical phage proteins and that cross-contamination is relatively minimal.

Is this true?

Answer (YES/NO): YES